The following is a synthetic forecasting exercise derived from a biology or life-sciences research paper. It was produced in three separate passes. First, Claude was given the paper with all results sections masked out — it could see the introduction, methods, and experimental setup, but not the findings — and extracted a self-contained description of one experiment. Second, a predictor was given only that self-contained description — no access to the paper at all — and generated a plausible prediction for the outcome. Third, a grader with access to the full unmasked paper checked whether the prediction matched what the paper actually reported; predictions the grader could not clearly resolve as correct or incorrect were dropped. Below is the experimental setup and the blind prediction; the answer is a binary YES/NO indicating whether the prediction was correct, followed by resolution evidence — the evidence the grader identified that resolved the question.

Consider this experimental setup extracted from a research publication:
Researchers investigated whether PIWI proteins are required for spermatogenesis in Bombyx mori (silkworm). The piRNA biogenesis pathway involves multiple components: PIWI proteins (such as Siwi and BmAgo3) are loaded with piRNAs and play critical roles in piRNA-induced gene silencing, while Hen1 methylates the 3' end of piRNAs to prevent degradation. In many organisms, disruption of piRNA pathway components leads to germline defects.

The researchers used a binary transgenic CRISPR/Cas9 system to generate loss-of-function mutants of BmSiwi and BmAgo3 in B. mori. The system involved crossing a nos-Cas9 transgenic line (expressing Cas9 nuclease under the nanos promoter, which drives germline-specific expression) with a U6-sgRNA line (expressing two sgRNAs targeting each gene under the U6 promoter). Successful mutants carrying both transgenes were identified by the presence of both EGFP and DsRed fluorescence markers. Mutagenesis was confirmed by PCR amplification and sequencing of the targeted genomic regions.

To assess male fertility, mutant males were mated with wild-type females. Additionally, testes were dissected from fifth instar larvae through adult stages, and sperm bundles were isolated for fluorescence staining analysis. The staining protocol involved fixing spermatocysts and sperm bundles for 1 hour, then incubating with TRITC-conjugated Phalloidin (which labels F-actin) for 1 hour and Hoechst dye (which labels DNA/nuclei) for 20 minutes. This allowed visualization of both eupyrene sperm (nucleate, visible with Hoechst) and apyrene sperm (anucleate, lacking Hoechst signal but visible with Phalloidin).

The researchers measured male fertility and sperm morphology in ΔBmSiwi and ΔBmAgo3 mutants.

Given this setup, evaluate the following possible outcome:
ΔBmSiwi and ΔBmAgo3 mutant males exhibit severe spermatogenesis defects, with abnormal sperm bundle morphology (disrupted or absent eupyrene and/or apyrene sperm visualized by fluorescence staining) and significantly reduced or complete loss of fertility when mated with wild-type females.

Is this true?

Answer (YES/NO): NO